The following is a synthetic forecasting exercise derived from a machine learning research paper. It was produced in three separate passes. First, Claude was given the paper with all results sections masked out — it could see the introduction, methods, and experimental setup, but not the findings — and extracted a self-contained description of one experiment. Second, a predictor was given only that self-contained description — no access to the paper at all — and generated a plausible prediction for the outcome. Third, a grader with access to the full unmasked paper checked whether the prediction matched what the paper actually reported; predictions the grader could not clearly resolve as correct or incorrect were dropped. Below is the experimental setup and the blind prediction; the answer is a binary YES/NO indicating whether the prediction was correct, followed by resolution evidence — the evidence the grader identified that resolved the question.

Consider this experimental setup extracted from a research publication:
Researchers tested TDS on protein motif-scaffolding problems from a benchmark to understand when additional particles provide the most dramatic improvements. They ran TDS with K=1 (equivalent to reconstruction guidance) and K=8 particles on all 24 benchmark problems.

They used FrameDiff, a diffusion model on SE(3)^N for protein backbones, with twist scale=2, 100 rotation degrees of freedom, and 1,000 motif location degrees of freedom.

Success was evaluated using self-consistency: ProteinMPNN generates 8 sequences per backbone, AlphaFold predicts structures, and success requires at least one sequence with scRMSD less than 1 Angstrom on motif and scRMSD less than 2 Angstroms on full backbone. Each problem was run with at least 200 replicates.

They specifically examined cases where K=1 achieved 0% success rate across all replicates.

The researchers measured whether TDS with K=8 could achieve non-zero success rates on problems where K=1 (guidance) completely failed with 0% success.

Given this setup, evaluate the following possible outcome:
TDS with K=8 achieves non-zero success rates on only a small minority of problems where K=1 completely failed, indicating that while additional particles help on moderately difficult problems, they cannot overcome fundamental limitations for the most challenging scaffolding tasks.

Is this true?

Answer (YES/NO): NO